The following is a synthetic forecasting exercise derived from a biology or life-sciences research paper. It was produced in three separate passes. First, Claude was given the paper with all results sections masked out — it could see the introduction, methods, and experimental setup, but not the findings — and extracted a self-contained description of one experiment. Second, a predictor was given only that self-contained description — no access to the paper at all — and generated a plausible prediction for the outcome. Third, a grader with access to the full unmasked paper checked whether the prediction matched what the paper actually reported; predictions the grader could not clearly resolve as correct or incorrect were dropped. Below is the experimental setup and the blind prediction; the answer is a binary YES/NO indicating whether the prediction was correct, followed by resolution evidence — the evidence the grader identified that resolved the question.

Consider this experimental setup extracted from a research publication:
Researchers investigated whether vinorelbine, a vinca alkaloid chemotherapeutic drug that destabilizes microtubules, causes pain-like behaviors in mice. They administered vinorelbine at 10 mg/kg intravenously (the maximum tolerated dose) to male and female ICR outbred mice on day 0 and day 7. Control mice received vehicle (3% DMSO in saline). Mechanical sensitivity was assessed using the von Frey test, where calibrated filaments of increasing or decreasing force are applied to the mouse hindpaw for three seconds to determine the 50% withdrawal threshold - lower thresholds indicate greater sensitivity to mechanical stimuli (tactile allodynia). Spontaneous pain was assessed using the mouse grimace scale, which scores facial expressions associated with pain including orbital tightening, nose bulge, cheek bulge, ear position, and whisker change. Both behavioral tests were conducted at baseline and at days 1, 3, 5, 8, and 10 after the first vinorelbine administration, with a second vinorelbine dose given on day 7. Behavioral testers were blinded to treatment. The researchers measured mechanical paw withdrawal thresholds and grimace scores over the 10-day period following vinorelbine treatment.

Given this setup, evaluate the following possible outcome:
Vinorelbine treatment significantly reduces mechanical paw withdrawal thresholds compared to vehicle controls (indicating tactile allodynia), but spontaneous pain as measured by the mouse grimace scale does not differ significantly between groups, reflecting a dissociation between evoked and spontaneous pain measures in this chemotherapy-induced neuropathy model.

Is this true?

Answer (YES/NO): NO